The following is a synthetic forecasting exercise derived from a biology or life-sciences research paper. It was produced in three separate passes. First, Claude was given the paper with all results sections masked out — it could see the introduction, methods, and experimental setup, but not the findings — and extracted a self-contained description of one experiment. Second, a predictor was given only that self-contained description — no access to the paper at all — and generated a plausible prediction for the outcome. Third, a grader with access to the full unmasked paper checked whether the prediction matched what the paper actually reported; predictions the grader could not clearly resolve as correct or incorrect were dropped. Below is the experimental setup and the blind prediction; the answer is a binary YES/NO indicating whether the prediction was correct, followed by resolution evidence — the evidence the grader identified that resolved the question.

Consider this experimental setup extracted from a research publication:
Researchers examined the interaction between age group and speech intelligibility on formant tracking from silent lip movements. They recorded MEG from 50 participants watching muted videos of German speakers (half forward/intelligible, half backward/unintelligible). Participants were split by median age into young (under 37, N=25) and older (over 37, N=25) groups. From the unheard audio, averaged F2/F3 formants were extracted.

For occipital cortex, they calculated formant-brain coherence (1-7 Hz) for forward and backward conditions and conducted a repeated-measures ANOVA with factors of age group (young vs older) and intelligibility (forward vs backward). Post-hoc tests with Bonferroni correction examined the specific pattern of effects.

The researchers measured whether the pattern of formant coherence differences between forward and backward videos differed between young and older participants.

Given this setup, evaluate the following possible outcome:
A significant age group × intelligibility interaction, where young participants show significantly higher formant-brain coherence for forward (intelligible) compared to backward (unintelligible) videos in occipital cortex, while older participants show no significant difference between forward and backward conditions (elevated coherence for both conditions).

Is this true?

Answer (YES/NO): NO